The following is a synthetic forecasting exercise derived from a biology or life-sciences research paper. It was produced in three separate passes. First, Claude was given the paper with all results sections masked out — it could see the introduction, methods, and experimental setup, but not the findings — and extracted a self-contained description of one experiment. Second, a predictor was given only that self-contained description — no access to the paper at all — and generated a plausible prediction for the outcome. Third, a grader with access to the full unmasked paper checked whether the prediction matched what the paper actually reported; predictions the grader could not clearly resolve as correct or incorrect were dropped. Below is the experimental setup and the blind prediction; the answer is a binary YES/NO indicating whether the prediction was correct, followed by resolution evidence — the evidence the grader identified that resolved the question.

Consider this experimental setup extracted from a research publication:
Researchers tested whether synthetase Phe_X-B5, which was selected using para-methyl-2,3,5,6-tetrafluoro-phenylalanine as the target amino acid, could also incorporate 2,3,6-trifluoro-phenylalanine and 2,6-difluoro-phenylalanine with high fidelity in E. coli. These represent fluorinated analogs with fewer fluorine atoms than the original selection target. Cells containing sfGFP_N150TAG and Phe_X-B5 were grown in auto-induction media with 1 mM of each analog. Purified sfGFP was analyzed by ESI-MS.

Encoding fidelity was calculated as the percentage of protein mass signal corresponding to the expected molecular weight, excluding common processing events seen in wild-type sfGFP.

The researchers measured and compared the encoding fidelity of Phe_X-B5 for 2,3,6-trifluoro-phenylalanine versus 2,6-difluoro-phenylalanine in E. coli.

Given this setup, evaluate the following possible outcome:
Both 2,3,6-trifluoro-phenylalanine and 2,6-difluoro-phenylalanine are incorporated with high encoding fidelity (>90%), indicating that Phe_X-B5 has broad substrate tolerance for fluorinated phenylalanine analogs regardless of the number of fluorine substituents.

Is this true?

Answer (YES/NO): NO